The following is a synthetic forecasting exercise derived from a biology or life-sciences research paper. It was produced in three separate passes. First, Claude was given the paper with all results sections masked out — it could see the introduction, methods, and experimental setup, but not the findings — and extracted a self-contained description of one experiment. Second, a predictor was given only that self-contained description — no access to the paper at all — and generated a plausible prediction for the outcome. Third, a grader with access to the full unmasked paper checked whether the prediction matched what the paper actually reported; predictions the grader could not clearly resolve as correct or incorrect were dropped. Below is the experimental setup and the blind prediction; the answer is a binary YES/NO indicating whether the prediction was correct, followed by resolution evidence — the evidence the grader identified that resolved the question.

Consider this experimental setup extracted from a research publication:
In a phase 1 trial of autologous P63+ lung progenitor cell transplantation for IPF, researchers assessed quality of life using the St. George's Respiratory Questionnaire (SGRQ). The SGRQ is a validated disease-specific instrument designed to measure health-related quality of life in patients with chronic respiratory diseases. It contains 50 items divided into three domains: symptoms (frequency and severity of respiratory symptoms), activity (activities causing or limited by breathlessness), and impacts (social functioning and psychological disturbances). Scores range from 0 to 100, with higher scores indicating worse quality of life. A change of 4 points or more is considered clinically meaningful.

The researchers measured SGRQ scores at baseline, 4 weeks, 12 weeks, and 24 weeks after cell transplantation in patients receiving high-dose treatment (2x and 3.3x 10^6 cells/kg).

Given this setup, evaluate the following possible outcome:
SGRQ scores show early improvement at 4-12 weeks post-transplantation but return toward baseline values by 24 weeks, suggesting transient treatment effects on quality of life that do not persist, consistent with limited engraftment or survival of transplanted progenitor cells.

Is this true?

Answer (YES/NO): NO